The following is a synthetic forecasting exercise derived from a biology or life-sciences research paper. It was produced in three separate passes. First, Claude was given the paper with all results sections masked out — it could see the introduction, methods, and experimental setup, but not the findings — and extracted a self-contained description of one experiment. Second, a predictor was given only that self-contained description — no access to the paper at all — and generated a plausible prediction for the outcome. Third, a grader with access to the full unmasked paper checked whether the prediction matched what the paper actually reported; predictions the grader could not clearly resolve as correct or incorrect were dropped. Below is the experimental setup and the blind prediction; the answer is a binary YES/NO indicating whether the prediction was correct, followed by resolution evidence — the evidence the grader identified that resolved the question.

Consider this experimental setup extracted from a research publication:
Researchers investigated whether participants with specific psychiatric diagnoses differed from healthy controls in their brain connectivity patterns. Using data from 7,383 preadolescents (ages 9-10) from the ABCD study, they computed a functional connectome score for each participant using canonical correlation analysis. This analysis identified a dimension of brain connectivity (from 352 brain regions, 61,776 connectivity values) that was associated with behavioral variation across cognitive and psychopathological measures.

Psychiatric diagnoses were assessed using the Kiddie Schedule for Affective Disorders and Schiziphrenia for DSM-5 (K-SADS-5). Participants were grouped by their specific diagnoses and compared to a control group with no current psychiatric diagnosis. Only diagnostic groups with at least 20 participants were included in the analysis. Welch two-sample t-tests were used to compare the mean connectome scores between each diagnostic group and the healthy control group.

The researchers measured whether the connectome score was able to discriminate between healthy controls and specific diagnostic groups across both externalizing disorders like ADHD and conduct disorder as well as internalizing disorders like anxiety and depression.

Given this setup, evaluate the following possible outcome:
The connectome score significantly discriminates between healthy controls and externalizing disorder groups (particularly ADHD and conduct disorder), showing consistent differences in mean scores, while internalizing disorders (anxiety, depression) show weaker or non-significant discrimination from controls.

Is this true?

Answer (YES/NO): NO